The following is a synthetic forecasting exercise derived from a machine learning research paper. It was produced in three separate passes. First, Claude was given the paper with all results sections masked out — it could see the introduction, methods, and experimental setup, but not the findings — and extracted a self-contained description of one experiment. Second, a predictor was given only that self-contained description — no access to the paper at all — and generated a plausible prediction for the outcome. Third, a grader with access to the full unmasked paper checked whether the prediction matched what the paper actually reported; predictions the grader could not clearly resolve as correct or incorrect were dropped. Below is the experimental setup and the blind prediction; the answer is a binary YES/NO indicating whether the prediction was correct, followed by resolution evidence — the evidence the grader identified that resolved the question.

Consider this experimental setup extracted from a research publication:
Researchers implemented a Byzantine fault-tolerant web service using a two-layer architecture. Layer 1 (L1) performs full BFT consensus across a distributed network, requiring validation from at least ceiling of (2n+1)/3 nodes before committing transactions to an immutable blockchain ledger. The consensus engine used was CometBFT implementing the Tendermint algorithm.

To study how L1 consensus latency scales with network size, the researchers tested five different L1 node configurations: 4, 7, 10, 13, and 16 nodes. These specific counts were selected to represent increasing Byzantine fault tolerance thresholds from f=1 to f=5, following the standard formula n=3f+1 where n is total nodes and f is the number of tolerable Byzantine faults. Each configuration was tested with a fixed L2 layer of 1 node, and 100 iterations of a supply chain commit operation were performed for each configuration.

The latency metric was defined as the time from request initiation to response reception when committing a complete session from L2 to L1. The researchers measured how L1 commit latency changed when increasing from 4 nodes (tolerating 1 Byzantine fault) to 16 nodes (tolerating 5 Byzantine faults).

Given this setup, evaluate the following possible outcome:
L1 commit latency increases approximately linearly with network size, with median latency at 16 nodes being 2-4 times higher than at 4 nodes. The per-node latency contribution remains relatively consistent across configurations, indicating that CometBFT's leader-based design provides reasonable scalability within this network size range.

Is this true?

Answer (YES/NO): NO